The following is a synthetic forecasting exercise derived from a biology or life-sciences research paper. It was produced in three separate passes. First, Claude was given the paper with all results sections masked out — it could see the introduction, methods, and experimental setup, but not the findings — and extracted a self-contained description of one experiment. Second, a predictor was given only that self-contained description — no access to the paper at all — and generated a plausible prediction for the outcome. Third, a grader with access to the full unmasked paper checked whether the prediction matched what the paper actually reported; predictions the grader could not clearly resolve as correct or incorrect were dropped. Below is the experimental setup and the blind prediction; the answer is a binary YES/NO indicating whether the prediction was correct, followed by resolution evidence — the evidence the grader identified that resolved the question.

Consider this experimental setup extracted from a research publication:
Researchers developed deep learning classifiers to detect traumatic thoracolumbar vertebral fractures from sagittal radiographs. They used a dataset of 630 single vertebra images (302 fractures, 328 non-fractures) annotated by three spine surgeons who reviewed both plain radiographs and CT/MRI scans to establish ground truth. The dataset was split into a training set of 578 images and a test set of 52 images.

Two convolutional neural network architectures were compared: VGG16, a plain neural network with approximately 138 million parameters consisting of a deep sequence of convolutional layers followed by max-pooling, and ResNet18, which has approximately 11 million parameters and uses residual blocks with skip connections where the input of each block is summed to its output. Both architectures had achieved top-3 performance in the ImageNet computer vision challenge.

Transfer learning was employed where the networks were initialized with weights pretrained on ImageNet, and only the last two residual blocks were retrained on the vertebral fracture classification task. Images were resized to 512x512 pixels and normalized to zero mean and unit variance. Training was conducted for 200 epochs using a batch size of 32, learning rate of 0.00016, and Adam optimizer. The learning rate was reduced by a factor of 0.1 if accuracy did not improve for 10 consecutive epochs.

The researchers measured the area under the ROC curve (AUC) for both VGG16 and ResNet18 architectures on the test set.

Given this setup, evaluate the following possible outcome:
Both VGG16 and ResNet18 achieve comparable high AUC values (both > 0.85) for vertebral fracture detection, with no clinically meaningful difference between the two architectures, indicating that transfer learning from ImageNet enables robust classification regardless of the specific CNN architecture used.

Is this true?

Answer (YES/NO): NO